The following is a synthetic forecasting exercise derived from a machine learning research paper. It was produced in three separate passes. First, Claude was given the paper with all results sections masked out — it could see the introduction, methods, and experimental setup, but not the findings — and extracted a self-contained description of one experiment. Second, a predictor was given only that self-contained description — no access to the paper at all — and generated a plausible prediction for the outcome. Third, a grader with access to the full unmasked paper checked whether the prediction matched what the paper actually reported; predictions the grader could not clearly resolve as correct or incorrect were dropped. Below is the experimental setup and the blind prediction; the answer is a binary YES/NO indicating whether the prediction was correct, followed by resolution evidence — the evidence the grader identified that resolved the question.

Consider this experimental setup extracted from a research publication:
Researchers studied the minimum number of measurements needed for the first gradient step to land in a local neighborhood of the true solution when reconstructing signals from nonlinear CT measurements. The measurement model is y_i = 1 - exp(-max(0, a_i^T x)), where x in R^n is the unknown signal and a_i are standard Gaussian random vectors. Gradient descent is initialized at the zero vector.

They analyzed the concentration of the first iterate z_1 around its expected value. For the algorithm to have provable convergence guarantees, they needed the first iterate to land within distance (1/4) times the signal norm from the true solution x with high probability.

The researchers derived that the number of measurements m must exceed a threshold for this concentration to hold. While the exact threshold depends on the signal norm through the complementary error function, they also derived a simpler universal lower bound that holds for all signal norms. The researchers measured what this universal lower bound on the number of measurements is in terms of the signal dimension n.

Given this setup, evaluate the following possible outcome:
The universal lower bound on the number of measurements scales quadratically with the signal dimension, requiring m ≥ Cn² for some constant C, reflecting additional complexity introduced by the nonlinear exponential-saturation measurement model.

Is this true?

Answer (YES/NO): NO